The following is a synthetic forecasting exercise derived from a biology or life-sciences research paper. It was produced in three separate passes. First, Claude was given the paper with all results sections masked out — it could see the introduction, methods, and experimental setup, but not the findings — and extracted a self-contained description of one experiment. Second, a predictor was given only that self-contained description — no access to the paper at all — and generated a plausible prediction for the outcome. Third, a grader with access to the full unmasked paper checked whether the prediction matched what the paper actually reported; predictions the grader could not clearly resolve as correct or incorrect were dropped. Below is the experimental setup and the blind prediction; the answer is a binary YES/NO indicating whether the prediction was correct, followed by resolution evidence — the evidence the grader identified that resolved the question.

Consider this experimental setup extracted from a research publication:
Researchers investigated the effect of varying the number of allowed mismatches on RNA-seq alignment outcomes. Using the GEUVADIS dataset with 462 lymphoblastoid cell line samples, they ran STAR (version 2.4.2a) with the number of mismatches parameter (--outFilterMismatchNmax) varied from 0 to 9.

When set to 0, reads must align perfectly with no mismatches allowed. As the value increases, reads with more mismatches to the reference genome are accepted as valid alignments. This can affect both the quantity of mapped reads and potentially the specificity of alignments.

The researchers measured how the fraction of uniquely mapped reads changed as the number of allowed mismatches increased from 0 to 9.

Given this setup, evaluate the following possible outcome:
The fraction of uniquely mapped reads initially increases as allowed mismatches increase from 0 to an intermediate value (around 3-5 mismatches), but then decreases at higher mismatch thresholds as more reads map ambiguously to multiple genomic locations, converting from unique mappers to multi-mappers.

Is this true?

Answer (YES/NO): NO